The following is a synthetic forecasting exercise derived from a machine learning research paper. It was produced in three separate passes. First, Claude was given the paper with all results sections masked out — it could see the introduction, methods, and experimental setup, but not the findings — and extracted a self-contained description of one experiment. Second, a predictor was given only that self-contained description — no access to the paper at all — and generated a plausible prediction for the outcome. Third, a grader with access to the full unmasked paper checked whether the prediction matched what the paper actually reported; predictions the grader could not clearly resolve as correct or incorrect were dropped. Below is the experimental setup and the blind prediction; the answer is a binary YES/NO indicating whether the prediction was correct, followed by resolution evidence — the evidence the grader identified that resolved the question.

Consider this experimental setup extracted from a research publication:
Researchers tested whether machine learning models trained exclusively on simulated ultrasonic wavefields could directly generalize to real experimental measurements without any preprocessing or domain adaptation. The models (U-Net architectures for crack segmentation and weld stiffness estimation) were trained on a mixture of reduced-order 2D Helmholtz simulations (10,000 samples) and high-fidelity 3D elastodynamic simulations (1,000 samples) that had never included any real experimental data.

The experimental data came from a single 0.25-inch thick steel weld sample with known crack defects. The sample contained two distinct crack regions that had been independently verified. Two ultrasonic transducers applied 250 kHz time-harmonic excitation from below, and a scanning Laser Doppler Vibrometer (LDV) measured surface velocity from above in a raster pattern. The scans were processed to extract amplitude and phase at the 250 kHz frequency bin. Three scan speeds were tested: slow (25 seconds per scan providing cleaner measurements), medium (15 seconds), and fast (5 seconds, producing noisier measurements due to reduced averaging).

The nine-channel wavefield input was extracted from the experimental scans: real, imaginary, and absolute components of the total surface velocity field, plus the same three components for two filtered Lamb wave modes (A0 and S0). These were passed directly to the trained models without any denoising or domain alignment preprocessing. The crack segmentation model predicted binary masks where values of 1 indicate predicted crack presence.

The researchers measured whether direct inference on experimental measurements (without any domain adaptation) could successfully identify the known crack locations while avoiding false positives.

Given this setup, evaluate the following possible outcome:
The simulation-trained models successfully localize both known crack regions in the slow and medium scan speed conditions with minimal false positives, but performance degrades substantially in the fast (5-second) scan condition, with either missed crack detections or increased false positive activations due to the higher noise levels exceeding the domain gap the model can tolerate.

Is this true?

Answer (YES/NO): NO